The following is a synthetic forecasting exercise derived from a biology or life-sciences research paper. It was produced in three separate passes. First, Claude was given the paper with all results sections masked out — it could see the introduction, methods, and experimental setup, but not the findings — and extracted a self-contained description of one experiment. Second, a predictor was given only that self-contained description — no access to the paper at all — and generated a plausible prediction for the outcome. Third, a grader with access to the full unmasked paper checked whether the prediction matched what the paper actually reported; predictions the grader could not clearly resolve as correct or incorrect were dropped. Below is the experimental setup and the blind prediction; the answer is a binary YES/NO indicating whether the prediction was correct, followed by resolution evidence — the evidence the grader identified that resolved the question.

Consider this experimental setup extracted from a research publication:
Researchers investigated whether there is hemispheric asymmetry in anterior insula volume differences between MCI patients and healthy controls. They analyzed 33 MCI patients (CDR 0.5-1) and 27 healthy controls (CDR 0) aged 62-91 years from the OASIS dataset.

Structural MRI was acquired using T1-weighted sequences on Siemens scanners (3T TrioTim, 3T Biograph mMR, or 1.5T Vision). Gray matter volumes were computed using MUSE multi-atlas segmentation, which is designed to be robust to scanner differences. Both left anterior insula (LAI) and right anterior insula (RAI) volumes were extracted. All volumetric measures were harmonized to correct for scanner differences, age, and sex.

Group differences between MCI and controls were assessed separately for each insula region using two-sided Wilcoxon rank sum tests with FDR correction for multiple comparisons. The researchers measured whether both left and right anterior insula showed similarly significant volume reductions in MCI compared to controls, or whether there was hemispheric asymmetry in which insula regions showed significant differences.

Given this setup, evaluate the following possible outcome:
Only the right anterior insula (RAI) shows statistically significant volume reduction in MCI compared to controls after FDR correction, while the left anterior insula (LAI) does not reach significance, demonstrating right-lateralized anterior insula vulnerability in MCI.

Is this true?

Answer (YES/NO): NO